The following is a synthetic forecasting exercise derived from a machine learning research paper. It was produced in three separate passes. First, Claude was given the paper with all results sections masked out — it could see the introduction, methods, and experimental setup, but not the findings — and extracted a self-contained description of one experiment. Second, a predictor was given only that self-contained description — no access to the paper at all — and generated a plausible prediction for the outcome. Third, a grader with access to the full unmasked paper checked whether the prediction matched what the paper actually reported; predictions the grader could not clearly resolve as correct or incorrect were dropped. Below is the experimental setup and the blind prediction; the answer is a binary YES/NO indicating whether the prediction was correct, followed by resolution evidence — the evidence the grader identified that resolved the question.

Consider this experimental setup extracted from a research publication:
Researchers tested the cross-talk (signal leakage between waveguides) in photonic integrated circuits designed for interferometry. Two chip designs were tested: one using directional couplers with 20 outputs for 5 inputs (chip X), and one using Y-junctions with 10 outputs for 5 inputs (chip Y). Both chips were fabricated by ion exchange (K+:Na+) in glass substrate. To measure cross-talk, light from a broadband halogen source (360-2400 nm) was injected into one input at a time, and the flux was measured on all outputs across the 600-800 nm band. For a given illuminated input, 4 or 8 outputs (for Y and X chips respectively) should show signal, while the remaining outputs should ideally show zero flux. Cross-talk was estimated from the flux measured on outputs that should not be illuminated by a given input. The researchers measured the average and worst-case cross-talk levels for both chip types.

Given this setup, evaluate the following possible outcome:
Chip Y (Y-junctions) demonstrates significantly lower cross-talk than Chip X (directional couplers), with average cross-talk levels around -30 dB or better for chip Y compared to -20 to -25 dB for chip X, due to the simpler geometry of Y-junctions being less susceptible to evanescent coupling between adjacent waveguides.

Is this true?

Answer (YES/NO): NO